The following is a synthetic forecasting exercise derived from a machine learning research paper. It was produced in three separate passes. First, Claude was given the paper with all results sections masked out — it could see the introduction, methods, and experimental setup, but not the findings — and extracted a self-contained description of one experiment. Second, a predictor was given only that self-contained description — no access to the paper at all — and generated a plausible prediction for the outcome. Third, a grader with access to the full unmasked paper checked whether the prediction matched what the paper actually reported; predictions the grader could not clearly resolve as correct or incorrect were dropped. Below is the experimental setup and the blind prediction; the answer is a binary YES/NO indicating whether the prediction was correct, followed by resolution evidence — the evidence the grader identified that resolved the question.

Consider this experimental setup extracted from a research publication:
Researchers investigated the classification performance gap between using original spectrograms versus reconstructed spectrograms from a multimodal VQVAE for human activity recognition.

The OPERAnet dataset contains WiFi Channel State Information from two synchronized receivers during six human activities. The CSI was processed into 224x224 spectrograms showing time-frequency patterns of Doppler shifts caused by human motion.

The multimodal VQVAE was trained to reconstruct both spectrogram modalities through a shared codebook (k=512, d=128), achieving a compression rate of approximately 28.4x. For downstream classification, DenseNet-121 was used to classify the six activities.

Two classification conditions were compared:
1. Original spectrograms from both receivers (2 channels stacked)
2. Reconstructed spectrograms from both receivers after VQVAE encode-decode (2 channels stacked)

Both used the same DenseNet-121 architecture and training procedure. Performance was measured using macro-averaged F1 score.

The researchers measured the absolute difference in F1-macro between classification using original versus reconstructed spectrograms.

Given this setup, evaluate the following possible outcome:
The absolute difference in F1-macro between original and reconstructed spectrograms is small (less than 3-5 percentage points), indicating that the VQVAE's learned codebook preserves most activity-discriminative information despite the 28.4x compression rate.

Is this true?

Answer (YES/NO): YES